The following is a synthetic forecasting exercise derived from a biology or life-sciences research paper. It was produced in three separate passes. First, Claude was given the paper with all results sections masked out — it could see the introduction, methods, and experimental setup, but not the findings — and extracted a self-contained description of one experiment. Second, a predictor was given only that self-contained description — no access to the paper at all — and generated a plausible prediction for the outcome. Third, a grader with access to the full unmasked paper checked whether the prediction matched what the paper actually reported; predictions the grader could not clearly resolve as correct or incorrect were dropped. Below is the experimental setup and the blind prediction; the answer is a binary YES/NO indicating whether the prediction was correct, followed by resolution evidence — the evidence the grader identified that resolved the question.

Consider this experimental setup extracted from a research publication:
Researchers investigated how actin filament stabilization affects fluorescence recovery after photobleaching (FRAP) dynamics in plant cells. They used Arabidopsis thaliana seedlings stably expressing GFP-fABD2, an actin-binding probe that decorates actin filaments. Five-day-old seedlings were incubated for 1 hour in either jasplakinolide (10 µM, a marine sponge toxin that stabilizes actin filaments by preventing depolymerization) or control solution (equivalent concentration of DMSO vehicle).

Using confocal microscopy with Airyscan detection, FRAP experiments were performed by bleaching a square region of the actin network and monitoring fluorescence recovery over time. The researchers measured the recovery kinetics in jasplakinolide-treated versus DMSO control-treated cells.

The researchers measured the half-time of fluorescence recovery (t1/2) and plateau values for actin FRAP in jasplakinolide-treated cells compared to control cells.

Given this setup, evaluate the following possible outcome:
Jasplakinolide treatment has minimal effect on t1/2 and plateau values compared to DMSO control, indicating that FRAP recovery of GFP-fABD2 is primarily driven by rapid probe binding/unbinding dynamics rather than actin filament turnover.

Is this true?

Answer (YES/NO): NO